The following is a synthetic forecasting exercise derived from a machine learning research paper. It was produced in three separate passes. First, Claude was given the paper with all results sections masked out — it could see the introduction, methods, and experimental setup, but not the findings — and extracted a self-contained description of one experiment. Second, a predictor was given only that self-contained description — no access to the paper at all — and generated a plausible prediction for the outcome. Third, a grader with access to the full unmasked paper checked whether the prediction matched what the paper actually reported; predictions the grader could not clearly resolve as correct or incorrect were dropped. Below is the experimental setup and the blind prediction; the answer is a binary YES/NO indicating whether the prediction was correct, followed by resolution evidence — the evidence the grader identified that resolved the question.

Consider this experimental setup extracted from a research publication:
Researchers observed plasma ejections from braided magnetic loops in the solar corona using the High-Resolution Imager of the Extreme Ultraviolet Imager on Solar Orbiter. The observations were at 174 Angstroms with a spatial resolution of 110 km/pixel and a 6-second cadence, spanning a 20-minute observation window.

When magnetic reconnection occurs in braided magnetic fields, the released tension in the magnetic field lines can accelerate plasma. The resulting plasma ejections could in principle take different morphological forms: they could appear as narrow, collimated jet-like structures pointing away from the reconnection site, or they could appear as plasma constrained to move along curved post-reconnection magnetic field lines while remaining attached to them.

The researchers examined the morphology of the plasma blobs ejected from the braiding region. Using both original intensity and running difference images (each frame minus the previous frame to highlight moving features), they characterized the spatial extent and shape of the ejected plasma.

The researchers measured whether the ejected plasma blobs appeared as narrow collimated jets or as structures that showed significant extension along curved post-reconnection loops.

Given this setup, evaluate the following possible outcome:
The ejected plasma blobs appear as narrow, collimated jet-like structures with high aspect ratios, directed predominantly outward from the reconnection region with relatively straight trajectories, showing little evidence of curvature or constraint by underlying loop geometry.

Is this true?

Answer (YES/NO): NO